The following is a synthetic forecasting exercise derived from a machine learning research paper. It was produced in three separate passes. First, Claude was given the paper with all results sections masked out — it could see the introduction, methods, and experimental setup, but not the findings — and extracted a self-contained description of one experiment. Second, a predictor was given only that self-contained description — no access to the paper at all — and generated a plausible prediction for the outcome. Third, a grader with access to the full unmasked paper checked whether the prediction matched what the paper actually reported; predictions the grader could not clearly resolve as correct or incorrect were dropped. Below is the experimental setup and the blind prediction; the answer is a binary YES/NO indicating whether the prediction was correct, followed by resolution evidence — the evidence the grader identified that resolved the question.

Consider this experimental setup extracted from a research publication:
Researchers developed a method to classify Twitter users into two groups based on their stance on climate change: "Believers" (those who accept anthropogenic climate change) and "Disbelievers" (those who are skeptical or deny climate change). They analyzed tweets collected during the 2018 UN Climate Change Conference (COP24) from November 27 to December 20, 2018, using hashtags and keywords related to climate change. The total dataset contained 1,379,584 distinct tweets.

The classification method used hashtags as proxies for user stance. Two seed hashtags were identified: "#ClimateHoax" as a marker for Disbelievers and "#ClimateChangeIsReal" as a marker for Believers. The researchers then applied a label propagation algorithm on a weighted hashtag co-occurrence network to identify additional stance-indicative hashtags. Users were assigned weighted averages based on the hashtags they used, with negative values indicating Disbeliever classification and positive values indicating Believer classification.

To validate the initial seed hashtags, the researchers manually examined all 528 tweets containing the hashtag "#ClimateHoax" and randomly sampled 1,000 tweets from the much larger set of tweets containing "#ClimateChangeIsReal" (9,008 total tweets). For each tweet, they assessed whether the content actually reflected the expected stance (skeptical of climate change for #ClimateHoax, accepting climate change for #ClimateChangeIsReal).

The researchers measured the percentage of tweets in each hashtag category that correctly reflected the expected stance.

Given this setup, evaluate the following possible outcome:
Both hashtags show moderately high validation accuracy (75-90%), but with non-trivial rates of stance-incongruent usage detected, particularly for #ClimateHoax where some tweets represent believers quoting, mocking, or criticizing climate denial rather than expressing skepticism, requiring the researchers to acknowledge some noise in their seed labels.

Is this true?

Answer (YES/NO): NO